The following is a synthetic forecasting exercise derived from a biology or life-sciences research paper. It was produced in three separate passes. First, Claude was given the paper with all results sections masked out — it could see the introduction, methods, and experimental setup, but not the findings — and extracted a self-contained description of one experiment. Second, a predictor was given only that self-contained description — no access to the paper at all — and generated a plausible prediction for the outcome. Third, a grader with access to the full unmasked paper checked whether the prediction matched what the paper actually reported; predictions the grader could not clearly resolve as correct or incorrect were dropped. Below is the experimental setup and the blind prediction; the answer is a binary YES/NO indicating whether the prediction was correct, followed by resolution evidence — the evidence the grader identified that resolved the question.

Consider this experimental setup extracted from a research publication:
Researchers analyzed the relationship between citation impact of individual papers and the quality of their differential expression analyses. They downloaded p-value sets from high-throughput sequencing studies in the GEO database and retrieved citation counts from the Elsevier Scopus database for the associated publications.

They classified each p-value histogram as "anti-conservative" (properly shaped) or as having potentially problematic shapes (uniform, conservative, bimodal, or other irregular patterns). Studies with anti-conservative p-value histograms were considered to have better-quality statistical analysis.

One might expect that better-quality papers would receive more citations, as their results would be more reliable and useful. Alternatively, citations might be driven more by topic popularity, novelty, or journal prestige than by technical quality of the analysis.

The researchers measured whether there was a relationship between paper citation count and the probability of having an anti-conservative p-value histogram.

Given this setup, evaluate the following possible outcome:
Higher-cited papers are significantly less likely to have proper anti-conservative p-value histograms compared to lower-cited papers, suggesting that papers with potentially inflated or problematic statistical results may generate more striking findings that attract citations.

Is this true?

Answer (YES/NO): NO